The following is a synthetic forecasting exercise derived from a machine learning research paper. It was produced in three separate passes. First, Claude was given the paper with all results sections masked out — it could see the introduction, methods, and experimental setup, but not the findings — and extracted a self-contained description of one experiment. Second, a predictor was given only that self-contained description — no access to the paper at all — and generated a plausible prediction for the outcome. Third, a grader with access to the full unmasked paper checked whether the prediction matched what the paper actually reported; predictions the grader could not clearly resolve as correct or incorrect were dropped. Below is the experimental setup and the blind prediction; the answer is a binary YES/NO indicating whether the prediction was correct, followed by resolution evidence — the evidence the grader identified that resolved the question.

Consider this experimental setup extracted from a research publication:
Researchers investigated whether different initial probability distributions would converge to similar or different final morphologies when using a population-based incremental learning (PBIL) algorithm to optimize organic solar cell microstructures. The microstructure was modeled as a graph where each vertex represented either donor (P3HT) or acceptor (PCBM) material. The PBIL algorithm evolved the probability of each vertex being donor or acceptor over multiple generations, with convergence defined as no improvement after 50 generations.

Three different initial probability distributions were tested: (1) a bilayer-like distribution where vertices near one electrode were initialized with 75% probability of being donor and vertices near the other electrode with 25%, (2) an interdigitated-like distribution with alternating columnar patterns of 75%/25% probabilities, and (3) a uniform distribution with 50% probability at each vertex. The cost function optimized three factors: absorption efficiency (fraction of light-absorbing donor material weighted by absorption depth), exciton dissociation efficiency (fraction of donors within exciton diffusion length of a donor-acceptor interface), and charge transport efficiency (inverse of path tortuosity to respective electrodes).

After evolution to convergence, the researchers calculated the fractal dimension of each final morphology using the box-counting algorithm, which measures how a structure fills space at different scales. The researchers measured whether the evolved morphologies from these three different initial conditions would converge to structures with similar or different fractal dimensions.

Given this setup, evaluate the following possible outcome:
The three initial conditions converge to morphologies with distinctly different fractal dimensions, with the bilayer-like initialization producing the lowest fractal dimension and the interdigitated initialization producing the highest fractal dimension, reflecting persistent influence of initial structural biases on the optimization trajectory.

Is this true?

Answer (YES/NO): NO